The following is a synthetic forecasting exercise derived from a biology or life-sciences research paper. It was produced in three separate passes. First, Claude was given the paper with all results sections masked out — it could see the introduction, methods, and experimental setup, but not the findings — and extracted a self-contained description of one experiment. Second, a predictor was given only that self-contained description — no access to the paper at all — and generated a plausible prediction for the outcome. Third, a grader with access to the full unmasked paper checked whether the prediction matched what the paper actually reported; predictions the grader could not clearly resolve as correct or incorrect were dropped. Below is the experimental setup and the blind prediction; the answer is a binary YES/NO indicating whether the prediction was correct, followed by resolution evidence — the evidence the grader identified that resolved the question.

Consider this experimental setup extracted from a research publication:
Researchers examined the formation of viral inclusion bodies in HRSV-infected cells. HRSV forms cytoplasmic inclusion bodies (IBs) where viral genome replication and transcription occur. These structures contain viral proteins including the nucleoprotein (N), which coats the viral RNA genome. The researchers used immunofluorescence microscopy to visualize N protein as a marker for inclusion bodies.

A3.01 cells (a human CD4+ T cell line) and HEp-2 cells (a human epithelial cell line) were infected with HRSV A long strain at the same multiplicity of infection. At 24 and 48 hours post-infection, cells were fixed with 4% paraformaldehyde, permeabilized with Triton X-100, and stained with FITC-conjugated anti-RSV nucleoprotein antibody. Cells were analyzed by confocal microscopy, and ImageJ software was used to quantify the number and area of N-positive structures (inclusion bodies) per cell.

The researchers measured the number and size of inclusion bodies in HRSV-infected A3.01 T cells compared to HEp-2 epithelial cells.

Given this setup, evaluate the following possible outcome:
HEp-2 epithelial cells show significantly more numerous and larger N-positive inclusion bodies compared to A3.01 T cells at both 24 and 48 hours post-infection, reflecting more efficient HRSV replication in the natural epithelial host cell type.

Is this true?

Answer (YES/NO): YES